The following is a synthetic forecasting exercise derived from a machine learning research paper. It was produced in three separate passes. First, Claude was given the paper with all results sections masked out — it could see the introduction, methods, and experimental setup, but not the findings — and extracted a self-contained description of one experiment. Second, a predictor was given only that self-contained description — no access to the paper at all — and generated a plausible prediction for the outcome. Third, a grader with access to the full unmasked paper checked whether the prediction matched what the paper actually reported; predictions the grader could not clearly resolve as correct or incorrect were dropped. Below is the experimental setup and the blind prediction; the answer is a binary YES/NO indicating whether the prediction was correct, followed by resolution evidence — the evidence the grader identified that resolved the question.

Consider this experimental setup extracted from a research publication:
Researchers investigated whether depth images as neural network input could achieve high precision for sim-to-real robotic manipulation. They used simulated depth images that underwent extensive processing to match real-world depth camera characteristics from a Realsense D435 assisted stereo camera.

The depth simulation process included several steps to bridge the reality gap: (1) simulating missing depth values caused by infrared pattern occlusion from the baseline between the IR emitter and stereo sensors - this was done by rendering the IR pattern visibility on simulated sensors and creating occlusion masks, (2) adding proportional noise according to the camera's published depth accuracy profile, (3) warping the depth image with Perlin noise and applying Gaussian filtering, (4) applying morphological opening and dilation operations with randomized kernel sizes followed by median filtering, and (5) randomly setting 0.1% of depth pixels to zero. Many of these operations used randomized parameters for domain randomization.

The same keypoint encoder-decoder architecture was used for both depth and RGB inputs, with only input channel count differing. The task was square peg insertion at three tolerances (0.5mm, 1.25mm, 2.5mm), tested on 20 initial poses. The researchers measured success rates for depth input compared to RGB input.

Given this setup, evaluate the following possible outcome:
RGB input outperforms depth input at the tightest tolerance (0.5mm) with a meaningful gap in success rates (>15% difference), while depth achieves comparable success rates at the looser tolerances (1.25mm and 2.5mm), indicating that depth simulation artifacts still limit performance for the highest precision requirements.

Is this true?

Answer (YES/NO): NO